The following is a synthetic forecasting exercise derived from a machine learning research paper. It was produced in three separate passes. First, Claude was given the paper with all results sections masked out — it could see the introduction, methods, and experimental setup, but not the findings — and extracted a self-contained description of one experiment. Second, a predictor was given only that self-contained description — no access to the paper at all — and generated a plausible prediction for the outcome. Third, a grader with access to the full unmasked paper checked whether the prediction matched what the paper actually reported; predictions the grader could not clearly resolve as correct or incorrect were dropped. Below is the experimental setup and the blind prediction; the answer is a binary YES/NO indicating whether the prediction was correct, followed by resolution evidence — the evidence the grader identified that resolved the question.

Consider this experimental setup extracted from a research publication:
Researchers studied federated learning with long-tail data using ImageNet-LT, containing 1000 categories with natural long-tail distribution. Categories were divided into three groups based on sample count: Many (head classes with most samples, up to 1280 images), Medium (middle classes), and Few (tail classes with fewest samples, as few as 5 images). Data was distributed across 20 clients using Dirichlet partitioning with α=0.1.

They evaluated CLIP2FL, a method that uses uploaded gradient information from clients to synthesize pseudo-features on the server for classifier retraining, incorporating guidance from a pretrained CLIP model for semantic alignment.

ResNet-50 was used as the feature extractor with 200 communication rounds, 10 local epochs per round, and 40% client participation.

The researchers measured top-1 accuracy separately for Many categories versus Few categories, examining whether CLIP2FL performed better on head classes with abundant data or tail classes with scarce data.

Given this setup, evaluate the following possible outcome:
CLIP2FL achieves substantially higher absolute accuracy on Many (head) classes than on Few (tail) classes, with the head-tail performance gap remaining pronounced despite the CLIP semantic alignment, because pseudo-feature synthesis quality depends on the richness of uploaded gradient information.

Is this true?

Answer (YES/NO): NO